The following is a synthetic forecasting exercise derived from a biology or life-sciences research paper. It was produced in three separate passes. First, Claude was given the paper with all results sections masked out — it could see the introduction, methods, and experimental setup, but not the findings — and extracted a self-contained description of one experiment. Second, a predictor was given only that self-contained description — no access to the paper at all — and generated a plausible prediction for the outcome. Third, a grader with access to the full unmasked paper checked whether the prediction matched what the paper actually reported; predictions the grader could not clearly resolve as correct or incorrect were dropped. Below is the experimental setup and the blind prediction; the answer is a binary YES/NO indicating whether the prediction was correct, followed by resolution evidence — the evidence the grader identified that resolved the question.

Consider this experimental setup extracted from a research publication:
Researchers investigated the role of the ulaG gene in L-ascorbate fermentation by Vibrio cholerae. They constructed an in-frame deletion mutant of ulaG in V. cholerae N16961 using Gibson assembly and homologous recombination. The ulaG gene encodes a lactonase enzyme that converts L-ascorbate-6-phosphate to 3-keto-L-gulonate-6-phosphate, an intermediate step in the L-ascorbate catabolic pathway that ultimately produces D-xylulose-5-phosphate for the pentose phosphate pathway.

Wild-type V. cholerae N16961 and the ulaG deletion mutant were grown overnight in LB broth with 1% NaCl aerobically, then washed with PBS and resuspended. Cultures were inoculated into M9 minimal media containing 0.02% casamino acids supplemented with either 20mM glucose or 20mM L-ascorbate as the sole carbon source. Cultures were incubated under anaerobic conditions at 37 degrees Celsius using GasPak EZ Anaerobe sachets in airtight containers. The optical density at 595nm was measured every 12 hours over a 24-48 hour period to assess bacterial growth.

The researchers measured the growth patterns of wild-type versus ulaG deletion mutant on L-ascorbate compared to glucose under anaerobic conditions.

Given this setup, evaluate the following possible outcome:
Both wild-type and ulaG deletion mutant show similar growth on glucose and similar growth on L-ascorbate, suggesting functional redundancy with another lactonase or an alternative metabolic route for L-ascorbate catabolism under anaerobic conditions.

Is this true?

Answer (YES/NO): NO